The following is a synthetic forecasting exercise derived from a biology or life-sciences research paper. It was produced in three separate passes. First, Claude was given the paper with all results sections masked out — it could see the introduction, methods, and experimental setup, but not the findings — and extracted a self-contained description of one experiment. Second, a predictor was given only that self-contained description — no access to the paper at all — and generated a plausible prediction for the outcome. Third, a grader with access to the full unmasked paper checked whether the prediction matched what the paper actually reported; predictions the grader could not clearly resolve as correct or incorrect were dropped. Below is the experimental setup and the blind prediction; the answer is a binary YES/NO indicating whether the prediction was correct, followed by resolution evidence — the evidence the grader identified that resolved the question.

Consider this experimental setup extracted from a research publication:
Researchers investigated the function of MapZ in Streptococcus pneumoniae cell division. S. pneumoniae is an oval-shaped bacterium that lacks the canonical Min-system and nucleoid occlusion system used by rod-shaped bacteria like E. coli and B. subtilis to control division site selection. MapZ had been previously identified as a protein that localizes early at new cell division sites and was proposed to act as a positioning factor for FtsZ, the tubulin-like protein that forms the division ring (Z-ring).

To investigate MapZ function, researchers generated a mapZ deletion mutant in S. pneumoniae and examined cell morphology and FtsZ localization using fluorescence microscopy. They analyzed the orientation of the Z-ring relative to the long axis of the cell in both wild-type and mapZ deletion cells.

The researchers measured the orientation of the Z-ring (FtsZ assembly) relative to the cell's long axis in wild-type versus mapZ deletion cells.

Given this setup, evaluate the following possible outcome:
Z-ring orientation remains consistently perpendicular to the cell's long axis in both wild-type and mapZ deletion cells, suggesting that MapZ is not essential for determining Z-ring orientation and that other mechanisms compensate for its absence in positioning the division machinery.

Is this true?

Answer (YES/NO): NO